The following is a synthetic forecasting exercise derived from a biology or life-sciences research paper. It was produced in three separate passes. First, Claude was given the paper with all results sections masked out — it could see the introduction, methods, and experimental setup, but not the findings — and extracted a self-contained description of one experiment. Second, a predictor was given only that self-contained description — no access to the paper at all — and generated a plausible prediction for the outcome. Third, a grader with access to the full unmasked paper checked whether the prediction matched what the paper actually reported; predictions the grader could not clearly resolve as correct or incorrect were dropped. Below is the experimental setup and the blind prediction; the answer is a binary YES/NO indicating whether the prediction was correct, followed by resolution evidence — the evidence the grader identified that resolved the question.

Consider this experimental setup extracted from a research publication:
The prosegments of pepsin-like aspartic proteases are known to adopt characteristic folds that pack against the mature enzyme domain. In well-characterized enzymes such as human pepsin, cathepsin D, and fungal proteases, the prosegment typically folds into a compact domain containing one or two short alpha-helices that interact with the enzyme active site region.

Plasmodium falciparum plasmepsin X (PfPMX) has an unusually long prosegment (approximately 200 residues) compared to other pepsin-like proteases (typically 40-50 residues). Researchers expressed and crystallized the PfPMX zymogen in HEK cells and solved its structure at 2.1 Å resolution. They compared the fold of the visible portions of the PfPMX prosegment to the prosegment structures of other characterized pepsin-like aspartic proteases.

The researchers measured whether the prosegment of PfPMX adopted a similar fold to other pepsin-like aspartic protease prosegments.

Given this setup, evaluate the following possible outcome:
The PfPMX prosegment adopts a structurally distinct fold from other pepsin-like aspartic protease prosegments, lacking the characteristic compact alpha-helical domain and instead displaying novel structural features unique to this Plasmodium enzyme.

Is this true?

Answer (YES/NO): YES